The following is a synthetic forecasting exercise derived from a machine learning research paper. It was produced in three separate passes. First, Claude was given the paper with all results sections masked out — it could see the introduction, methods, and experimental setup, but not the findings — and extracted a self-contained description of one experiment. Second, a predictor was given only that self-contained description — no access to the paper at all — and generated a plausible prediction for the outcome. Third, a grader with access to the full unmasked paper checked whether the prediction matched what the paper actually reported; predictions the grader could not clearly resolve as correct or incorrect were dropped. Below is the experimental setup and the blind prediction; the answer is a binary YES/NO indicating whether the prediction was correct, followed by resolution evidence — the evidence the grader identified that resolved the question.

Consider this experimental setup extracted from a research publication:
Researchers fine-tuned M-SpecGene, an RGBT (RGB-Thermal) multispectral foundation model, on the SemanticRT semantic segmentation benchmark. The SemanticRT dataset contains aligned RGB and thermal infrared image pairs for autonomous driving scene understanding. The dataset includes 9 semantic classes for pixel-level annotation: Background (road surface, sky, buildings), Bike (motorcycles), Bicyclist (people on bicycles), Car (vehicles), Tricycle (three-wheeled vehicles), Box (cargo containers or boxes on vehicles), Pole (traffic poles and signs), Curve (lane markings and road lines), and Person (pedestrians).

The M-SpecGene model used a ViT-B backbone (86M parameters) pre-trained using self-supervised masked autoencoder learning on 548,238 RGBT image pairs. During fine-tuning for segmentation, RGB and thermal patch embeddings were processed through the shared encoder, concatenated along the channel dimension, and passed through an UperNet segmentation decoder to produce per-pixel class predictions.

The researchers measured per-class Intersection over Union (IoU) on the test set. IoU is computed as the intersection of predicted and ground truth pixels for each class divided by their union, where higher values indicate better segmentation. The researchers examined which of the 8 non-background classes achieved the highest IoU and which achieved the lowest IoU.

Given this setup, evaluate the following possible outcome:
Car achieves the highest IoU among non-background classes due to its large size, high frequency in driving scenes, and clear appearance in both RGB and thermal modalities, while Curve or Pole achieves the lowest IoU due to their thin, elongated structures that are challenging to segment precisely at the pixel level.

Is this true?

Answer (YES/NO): YES